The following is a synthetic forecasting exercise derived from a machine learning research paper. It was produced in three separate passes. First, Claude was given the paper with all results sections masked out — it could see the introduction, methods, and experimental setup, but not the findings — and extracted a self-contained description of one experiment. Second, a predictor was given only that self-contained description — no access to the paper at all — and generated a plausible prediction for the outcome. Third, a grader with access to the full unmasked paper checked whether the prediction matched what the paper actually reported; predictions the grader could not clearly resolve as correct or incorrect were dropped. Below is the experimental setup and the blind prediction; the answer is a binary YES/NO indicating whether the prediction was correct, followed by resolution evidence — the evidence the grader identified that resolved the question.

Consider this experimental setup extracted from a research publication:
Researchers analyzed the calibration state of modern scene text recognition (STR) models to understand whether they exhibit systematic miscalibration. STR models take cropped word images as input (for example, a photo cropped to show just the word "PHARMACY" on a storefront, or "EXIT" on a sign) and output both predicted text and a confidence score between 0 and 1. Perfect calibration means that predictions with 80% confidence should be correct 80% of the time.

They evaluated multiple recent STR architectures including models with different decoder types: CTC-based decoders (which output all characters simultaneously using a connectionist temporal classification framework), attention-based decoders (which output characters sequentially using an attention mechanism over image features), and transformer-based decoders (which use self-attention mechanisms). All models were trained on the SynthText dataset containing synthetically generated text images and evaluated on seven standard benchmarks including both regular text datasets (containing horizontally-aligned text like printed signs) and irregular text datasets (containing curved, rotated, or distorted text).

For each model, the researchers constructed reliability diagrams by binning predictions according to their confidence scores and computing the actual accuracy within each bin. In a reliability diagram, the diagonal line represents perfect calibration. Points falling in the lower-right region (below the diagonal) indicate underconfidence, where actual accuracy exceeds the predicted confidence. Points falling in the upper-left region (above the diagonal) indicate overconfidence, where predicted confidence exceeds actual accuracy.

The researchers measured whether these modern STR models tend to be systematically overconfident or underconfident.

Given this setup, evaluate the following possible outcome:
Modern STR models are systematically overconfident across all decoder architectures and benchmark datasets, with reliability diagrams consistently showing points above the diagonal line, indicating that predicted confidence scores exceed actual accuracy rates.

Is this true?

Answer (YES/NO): YES